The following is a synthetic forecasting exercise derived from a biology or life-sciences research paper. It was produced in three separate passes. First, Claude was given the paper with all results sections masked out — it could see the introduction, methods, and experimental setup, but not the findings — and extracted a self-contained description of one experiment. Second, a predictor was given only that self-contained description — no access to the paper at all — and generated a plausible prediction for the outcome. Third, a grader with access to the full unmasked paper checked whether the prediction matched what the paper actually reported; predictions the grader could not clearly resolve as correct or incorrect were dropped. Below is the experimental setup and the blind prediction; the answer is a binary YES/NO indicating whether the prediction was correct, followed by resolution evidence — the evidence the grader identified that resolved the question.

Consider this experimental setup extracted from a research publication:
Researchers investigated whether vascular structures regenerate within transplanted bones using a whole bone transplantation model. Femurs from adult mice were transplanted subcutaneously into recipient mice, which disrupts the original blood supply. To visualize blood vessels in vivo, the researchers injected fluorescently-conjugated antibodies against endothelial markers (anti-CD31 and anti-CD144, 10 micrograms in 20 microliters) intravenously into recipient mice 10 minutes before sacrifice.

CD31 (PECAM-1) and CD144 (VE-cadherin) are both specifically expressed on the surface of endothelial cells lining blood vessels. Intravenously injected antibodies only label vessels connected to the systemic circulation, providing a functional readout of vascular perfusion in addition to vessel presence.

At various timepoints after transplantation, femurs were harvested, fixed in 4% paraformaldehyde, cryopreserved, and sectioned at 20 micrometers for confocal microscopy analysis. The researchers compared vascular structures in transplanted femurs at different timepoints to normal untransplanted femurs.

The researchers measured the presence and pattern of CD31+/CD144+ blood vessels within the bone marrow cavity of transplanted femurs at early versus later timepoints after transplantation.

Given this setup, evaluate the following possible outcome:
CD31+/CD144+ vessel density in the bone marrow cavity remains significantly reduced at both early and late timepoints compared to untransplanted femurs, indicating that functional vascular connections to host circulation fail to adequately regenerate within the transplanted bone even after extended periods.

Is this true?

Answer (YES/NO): NO